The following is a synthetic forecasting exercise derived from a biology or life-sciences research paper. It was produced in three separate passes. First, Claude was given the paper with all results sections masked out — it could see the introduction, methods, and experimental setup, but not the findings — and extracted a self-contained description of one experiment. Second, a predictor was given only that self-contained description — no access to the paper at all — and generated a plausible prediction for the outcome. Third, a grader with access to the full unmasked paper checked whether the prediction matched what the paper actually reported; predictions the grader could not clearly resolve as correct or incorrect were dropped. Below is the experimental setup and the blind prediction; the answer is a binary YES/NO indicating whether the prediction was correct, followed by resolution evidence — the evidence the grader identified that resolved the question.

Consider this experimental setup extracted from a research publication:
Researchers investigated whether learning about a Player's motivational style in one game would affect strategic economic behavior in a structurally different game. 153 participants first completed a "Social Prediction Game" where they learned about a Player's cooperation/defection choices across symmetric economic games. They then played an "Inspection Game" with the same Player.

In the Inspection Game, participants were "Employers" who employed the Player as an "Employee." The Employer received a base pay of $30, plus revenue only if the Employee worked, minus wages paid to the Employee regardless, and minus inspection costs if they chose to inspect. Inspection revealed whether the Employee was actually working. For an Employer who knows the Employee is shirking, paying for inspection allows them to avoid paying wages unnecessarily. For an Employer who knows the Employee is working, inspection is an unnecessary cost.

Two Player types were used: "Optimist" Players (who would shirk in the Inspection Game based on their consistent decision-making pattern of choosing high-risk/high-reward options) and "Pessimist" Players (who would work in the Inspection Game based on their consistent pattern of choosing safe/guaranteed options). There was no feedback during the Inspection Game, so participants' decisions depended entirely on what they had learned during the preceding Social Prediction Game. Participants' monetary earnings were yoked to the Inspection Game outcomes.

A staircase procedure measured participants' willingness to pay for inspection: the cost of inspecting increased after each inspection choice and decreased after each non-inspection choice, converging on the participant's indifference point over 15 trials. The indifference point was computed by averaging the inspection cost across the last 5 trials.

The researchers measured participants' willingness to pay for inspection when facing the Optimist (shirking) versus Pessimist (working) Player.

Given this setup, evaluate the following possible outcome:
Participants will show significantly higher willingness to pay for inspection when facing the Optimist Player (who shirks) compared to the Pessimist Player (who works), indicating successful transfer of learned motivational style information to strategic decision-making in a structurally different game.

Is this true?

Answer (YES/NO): YES